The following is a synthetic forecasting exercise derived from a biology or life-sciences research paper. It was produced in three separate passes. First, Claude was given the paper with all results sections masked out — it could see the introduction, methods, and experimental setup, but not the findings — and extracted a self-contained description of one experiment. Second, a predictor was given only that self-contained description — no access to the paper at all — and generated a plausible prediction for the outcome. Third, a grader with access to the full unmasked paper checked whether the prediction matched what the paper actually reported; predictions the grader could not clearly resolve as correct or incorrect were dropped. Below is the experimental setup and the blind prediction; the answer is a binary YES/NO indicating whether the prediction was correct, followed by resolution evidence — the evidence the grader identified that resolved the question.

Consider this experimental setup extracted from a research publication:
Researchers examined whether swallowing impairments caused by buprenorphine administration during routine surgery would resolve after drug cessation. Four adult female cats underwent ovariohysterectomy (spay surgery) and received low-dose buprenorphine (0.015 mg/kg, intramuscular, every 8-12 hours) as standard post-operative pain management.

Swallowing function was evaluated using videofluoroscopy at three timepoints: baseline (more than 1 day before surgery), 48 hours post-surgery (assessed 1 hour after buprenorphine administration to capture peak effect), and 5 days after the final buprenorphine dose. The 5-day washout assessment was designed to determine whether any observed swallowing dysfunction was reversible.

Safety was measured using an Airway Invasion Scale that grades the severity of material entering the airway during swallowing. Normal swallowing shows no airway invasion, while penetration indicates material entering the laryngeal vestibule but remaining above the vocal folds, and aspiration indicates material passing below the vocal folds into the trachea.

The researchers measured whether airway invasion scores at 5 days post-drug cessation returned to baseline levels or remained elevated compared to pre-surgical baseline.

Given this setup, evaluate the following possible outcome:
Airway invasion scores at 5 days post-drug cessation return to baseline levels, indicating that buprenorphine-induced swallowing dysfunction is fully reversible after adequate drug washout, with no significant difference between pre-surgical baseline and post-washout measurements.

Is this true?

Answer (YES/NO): YES